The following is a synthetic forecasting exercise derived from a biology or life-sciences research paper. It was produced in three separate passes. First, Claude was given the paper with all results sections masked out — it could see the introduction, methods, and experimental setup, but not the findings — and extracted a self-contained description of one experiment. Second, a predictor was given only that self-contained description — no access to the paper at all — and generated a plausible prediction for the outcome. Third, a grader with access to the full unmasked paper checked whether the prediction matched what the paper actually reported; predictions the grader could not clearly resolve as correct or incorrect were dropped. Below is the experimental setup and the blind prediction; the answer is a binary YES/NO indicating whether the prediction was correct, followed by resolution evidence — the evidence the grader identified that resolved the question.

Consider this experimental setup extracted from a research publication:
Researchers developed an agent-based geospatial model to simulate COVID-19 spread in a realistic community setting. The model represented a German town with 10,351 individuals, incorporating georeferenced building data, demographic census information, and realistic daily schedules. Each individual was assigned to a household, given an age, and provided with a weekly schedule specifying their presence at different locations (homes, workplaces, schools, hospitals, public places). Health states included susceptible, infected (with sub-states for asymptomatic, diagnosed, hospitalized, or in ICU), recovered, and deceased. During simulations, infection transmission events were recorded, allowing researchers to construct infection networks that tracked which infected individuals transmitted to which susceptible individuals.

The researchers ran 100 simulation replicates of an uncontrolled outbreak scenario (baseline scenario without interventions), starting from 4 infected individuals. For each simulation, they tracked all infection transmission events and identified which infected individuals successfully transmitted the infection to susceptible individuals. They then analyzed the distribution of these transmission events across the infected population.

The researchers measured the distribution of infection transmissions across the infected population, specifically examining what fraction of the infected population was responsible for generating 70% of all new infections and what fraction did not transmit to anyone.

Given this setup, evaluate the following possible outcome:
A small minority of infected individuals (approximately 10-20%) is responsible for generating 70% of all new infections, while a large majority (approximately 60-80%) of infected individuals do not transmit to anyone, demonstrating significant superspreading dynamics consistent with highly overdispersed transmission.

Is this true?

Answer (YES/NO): YES